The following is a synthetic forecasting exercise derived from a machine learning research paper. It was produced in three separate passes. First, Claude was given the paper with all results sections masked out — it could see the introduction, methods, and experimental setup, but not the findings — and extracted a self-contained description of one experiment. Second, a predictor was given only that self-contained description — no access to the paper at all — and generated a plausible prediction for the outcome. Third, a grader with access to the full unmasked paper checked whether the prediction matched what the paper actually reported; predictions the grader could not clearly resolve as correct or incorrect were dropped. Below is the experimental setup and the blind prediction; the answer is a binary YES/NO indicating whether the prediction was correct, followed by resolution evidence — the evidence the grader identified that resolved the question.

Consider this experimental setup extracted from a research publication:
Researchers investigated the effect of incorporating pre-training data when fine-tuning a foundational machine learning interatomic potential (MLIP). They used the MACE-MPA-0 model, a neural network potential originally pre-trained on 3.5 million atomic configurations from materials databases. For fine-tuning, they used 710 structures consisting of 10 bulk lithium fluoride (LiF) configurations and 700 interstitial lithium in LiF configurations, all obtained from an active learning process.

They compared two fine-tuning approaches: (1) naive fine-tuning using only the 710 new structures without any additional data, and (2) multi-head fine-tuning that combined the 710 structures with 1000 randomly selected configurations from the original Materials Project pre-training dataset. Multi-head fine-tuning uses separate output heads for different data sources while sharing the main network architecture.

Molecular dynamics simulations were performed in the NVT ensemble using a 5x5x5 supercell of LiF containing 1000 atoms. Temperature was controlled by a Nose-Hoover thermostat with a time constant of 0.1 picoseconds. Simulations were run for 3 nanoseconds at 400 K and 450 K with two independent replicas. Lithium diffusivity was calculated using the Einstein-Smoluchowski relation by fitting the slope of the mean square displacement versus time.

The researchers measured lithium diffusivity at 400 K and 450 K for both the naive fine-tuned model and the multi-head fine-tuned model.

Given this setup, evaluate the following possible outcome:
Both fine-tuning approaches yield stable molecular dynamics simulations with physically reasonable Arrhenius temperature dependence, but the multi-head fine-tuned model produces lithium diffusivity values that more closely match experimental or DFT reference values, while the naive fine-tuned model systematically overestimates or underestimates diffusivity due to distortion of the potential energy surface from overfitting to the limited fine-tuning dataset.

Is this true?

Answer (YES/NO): NO